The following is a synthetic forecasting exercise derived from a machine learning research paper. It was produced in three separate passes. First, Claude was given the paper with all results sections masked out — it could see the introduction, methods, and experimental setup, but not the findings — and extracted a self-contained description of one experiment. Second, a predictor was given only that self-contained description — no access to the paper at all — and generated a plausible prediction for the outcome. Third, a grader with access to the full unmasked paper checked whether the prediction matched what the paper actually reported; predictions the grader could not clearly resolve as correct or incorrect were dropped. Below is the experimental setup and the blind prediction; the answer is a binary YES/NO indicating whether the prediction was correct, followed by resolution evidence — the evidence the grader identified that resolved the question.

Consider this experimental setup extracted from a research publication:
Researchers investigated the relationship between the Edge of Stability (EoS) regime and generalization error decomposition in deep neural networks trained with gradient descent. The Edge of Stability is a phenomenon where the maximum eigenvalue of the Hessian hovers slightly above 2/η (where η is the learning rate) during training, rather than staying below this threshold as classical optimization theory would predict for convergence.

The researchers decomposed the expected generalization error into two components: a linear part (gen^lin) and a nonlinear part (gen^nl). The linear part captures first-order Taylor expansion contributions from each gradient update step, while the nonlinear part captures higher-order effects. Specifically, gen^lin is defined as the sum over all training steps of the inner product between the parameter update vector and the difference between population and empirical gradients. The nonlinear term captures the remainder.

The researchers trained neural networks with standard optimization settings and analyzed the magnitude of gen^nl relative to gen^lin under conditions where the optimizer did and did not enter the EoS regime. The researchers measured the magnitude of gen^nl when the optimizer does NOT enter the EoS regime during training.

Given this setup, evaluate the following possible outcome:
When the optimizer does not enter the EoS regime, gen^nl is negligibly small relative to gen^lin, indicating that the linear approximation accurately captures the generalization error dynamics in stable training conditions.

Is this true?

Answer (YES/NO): YES